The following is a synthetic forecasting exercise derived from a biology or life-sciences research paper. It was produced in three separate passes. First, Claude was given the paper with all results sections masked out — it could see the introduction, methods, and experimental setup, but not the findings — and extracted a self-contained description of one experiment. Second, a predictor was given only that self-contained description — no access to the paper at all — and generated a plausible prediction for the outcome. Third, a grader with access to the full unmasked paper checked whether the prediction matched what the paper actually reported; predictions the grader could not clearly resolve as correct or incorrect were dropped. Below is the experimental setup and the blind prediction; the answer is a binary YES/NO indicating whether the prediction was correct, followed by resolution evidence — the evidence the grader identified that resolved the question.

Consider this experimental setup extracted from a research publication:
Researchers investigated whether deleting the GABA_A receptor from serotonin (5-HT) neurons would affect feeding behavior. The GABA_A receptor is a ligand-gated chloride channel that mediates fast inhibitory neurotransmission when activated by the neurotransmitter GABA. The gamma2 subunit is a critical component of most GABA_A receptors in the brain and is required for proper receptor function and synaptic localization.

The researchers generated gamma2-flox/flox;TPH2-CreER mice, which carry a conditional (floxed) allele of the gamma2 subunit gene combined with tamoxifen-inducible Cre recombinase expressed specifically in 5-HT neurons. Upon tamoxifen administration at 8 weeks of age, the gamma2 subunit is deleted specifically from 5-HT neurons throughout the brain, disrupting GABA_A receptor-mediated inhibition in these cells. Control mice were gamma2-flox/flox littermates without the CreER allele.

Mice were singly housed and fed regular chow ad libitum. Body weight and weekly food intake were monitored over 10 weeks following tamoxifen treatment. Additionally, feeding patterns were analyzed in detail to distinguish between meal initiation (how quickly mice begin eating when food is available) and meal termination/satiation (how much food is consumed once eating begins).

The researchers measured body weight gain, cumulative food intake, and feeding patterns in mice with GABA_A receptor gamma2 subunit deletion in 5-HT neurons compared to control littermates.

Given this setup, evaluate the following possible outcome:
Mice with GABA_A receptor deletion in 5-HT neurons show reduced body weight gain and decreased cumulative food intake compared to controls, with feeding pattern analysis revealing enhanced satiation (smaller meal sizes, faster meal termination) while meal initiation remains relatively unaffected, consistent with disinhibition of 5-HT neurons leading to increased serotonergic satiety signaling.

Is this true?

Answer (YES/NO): NO